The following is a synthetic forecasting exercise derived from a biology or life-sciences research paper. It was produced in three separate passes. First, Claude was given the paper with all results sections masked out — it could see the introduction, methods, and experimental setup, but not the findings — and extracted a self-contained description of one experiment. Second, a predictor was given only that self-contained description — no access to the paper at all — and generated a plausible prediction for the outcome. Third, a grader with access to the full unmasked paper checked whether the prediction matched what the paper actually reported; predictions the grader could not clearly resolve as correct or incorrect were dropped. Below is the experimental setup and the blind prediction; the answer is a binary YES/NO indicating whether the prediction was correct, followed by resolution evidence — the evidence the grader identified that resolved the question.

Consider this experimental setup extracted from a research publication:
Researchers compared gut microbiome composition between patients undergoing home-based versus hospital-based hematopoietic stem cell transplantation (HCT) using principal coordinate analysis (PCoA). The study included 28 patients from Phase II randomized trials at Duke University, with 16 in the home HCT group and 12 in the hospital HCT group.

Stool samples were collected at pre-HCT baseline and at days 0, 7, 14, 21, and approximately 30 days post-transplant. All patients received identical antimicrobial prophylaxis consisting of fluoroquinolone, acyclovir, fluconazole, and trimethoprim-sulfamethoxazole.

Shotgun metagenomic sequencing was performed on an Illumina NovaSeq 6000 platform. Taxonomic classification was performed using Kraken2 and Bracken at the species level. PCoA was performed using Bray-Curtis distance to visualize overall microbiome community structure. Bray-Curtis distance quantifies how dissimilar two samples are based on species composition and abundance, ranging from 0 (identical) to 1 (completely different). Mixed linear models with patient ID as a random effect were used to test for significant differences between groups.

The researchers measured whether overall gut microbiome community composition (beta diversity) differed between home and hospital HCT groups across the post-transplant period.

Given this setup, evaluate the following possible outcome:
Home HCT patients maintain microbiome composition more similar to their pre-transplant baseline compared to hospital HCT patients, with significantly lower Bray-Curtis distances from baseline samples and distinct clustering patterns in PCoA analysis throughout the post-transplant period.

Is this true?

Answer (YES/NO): NO